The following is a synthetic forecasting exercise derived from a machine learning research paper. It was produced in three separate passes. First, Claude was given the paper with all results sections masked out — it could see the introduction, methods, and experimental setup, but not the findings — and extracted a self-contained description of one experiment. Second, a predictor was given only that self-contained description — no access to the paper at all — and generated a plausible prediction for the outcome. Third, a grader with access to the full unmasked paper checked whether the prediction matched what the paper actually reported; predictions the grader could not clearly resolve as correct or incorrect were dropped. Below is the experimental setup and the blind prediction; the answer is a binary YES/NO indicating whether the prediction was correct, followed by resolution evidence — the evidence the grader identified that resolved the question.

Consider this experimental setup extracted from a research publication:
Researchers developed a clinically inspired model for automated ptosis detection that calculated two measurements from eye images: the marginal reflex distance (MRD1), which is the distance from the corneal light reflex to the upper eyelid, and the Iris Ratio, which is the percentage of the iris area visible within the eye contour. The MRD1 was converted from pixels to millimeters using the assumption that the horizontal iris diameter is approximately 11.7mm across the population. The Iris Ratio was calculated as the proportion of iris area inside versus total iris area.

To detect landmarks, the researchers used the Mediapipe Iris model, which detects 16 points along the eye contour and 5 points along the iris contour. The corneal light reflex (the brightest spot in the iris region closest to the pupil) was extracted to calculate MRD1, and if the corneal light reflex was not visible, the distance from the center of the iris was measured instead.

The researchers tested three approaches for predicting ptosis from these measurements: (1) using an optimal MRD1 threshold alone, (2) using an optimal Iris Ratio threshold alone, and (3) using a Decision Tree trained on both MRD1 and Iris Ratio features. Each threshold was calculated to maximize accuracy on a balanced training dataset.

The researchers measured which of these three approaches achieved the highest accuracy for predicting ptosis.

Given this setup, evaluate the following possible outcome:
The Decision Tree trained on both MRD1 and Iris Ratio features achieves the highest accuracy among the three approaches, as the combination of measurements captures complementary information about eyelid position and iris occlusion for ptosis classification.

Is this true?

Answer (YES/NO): YES